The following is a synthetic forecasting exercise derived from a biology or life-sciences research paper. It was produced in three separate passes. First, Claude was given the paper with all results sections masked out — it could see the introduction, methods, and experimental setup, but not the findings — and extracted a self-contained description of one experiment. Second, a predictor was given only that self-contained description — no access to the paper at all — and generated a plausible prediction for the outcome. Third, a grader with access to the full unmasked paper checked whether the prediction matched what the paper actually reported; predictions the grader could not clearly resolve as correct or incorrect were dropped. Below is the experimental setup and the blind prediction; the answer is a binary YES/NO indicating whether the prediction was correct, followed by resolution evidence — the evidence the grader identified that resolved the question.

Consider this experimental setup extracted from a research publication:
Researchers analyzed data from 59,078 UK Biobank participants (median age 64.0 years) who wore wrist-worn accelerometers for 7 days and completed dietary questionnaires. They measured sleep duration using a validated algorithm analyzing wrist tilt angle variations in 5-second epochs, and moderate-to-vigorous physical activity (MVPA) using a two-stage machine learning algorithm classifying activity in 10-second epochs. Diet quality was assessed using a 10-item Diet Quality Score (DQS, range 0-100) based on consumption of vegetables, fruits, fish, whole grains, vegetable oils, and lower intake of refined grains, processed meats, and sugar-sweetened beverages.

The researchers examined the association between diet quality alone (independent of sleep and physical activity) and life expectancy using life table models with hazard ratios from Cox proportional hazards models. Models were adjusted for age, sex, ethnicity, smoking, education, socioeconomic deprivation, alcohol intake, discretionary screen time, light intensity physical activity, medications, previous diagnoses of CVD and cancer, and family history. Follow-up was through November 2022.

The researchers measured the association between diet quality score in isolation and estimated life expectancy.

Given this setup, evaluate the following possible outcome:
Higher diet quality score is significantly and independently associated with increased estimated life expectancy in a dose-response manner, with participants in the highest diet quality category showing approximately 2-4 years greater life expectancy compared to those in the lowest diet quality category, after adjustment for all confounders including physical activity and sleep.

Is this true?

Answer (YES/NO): NO